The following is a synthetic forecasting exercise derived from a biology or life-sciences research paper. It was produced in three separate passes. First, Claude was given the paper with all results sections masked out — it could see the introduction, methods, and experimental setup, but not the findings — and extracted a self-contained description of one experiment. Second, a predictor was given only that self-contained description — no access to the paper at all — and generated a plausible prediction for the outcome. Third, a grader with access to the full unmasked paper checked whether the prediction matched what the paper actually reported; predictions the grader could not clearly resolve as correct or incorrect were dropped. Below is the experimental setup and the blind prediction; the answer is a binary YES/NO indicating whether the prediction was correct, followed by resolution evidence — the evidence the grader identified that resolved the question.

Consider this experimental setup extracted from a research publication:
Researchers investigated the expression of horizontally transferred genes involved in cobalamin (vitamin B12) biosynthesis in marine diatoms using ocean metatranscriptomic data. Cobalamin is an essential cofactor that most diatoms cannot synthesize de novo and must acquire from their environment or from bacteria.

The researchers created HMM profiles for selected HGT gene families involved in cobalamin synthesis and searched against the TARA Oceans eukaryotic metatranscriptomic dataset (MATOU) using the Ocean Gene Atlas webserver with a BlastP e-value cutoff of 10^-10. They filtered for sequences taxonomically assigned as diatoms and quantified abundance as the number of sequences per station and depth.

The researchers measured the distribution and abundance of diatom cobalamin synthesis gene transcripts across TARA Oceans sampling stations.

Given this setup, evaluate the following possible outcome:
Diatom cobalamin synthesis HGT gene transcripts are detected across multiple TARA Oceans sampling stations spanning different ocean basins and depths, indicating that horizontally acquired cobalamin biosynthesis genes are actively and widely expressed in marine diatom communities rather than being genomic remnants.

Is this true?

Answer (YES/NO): YES